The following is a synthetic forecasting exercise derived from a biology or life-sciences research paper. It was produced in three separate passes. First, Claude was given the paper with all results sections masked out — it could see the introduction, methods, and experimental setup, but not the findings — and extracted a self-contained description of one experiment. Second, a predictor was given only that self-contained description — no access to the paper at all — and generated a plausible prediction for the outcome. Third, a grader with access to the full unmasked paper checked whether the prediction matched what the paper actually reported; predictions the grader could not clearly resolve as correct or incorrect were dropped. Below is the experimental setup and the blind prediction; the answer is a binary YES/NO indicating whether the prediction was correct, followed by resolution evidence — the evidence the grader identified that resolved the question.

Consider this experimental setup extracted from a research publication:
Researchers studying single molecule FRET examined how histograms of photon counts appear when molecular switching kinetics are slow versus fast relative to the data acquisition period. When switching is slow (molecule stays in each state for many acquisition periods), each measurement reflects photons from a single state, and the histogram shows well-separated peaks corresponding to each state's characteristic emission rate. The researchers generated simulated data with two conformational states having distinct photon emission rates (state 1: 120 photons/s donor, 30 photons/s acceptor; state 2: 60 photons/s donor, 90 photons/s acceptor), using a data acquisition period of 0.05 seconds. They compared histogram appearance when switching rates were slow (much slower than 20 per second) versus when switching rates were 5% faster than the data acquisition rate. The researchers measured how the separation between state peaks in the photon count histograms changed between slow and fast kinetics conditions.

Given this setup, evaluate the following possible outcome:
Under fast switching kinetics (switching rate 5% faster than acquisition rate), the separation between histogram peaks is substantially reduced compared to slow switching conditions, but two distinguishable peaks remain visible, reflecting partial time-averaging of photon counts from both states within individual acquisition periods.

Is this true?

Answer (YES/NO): NO